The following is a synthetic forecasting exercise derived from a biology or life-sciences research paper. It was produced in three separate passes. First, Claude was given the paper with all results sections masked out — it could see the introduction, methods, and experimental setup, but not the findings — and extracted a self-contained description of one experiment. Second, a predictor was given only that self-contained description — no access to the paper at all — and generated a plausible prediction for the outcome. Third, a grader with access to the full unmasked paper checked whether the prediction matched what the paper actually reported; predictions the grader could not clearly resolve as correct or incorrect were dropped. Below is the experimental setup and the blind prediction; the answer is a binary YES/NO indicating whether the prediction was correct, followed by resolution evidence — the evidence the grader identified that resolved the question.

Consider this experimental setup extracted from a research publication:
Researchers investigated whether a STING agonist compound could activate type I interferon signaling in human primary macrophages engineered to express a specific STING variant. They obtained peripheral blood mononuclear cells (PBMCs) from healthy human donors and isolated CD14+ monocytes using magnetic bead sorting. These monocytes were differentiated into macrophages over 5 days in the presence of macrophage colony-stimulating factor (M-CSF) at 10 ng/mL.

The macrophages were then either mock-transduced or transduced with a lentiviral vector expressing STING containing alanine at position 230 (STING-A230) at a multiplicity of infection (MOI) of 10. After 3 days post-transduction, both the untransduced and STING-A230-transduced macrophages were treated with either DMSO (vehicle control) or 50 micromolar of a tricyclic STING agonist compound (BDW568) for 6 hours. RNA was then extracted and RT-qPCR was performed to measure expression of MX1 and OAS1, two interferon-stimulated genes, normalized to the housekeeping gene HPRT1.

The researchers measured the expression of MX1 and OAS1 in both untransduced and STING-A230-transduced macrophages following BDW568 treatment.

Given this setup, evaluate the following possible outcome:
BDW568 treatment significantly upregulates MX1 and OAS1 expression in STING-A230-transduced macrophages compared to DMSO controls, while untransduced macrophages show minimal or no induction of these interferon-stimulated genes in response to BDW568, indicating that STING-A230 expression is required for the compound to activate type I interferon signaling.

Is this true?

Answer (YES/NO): NO